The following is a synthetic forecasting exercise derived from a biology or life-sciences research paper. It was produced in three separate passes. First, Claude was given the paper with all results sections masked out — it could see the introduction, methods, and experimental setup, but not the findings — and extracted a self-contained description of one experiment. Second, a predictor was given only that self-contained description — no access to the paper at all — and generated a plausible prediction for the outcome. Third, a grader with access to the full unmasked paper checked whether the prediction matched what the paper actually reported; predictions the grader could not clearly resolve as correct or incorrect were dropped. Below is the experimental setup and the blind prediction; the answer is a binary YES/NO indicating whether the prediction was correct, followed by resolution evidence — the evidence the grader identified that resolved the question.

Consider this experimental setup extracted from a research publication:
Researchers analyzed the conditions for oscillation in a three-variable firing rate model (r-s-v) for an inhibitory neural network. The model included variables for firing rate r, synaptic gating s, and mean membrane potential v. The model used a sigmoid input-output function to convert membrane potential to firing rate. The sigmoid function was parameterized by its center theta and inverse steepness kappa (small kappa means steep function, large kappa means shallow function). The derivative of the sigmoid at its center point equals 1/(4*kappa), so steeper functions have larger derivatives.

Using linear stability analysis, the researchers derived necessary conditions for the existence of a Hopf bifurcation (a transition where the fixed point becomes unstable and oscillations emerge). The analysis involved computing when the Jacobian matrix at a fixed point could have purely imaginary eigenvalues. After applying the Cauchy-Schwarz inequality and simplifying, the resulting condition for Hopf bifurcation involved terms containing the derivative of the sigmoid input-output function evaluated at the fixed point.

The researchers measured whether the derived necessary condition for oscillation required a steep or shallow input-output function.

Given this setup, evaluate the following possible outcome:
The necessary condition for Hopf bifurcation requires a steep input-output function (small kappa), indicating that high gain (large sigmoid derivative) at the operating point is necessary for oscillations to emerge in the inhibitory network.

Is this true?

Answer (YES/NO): YES